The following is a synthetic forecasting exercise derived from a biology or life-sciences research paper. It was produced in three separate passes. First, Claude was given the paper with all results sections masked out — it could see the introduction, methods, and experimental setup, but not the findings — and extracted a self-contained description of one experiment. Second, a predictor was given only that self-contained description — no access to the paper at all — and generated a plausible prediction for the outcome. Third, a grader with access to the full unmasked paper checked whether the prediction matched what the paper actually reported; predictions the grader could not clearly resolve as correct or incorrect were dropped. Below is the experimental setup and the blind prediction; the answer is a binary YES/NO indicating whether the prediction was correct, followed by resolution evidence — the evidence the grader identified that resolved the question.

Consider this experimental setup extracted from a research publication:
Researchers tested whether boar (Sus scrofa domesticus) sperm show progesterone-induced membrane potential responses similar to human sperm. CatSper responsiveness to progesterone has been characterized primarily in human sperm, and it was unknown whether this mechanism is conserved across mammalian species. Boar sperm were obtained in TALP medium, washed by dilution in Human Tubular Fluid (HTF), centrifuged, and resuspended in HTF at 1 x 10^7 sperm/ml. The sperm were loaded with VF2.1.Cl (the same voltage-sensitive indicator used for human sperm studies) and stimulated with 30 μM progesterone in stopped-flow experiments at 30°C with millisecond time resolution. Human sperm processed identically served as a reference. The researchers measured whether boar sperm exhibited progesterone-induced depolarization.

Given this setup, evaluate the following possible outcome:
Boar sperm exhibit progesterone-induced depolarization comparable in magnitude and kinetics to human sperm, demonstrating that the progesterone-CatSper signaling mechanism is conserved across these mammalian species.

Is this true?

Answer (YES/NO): NO